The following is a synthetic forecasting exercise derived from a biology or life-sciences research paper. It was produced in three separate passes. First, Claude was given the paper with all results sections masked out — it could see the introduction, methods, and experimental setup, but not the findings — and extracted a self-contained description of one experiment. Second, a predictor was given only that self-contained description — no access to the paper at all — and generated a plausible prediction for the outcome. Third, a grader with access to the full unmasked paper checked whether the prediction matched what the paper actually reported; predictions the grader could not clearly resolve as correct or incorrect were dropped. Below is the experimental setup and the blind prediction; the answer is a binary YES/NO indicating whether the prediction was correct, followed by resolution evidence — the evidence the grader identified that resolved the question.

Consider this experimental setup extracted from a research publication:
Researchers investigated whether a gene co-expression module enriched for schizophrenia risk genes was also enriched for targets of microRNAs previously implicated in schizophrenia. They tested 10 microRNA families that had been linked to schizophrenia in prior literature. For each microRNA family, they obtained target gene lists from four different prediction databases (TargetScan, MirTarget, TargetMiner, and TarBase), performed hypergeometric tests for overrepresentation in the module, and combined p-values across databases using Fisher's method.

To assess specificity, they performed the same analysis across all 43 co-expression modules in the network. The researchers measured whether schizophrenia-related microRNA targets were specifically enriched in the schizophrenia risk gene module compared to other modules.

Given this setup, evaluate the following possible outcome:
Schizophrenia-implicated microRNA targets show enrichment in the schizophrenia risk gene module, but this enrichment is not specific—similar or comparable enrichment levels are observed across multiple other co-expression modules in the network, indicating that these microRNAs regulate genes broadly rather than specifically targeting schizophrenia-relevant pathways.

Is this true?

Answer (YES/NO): NO